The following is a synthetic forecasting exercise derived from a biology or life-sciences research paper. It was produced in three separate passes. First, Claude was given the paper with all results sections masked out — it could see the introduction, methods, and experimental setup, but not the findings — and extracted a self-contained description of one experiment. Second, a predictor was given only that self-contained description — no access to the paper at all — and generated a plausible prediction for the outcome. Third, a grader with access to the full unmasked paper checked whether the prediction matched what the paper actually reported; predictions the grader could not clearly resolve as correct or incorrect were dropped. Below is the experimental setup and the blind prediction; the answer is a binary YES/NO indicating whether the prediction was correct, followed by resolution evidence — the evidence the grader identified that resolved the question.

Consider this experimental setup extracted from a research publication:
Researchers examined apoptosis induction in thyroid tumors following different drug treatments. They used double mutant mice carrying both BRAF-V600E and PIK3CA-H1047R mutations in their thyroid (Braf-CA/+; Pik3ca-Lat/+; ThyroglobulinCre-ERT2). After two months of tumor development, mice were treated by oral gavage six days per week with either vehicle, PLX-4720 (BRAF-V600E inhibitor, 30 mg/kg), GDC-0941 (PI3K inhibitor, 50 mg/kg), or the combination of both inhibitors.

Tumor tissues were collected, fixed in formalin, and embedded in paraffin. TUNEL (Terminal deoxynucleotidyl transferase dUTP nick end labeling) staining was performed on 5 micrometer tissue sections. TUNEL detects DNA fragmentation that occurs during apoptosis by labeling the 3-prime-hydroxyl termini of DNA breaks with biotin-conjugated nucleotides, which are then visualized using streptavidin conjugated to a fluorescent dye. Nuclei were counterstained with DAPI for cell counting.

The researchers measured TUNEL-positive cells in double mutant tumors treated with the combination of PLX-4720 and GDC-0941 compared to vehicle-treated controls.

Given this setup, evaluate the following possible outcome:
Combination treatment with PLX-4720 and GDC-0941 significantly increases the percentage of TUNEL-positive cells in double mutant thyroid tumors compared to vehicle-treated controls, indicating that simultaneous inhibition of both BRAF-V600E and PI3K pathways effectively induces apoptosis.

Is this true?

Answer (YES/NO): YES